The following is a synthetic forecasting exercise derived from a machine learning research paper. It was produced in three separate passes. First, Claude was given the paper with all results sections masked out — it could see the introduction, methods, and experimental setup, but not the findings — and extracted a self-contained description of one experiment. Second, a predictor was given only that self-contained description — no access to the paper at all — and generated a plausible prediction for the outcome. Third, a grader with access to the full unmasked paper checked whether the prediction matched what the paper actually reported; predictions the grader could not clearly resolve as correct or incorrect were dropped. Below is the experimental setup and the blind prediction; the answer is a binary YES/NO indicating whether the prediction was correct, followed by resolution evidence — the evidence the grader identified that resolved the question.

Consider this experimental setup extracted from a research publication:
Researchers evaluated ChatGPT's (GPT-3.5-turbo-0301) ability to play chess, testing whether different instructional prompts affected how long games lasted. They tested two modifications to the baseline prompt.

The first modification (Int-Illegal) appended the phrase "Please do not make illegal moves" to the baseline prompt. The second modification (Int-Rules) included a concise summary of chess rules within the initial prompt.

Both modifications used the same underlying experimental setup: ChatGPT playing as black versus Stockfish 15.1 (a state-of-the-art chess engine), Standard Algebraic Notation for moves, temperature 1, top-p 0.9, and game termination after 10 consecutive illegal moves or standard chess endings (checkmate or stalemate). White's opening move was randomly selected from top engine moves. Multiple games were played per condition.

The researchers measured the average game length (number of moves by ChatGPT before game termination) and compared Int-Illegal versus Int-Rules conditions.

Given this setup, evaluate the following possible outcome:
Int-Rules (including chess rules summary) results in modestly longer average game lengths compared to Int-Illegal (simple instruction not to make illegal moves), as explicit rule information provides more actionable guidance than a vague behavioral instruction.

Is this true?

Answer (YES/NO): NO